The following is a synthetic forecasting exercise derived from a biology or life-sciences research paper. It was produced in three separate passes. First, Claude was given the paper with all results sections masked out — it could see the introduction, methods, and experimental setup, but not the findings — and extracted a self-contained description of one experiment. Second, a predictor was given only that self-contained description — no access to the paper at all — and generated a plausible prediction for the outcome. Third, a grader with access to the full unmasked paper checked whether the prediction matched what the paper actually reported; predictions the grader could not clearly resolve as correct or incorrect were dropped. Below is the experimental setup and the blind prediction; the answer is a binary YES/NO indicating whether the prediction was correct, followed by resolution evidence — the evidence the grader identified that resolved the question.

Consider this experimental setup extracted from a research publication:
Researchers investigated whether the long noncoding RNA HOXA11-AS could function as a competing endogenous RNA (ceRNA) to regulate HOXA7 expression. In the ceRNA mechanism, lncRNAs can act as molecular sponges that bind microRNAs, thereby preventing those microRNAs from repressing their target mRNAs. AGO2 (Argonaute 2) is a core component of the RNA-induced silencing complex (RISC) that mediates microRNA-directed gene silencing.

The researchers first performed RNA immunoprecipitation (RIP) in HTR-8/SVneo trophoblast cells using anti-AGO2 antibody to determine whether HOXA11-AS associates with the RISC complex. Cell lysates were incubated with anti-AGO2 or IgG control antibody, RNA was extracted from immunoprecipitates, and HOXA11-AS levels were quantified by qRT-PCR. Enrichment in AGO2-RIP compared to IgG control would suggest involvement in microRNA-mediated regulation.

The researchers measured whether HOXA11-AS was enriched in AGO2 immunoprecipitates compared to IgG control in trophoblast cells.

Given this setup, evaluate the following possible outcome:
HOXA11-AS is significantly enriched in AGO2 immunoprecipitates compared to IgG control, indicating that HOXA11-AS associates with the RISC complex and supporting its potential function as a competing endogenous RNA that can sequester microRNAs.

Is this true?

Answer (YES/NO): YES